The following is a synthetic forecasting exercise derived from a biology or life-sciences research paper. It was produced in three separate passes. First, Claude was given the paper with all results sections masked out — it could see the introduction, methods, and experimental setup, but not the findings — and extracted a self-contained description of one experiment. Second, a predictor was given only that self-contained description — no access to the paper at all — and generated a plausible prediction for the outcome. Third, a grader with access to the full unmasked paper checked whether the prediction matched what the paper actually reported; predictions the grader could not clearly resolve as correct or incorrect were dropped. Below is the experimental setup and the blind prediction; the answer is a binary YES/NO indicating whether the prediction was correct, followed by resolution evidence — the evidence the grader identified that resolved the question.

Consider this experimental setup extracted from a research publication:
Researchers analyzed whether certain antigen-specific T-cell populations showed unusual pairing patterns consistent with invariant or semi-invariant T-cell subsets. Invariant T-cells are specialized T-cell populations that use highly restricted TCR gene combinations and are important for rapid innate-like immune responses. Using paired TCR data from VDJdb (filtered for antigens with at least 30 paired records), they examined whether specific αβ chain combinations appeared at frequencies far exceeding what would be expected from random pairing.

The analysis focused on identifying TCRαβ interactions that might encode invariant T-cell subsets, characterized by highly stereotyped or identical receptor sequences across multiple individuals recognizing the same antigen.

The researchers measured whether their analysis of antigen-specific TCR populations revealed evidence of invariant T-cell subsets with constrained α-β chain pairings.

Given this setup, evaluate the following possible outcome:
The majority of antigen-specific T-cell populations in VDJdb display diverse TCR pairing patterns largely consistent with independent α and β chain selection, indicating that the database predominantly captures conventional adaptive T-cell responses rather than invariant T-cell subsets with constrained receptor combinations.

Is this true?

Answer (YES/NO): YES